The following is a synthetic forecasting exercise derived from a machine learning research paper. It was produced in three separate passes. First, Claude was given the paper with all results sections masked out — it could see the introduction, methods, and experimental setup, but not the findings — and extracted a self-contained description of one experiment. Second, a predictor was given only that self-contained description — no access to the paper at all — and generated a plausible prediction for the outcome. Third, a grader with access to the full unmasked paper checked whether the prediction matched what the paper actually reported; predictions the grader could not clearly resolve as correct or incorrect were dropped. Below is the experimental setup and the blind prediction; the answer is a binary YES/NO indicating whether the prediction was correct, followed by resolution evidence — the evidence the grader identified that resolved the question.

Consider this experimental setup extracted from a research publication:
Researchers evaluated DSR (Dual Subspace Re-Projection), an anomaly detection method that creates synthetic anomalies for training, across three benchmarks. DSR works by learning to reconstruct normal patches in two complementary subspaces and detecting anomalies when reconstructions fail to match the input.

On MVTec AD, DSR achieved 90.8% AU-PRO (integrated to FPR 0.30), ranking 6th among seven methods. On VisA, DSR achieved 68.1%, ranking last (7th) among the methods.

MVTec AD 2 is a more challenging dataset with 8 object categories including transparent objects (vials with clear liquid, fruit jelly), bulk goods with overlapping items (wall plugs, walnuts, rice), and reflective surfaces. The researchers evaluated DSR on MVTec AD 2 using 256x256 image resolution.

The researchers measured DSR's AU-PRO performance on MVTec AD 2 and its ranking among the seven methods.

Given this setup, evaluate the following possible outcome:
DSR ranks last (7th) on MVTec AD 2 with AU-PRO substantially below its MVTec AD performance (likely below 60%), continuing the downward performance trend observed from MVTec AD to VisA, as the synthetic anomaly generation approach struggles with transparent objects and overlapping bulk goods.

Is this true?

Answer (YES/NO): NO